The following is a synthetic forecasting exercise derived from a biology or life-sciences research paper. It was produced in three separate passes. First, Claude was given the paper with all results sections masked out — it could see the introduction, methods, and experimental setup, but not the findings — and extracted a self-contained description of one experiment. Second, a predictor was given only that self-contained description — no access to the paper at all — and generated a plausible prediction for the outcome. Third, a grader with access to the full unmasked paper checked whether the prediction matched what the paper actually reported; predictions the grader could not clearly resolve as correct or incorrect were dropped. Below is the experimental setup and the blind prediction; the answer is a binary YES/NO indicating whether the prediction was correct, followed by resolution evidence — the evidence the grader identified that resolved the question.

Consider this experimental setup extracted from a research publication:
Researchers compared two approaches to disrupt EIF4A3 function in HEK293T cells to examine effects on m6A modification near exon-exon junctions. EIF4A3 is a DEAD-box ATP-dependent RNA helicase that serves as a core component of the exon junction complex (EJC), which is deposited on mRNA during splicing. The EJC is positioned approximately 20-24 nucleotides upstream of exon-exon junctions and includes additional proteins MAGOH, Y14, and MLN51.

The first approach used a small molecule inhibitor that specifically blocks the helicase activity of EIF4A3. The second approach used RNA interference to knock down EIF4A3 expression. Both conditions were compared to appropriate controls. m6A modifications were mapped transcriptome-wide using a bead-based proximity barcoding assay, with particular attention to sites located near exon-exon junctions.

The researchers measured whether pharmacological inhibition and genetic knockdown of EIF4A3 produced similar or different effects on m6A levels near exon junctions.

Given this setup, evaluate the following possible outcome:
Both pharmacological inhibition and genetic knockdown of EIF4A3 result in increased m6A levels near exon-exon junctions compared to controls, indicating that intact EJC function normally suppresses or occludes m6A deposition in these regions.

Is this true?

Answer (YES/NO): YES